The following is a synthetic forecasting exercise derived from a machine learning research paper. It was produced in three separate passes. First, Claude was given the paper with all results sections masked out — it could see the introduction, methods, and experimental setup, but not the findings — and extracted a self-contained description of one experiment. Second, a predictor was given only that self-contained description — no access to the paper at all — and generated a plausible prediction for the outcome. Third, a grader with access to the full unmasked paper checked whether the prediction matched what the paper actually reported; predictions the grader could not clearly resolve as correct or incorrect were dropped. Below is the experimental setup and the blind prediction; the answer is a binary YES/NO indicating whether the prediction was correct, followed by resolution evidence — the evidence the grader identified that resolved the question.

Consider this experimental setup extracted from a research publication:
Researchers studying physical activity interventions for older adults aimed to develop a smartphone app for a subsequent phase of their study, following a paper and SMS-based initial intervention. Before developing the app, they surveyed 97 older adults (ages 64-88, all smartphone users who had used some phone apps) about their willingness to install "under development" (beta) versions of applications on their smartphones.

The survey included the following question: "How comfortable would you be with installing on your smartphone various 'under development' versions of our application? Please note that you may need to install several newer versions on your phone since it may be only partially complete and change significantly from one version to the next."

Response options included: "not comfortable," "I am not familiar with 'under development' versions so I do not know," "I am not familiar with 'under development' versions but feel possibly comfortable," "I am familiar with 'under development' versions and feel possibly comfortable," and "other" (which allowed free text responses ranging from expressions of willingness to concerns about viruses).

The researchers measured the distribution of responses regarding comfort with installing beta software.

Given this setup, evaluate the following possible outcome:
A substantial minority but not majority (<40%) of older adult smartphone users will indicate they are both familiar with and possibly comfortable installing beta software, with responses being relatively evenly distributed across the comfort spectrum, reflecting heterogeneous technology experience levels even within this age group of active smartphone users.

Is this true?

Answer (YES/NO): NO